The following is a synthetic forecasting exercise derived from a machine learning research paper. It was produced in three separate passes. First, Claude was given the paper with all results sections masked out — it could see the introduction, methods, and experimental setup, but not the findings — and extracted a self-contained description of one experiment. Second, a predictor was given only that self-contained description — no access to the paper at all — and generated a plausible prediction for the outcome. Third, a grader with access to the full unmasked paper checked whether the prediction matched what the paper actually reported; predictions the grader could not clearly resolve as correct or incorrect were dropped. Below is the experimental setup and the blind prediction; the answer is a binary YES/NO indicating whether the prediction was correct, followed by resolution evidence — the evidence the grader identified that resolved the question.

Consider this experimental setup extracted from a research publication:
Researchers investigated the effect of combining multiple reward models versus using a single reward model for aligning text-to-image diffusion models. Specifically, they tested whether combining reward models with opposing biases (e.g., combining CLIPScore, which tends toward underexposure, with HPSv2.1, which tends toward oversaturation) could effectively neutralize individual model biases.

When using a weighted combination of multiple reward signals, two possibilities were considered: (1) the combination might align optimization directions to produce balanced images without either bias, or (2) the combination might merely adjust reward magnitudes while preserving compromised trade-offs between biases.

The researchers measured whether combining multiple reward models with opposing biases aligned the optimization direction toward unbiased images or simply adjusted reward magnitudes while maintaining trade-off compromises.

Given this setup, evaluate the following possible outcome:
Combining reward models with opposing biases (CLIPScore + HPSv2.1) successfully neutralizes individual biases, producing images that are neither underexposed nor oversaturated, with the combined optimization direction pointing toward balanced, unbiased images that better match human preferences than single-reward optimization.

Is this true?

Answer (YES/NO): NO